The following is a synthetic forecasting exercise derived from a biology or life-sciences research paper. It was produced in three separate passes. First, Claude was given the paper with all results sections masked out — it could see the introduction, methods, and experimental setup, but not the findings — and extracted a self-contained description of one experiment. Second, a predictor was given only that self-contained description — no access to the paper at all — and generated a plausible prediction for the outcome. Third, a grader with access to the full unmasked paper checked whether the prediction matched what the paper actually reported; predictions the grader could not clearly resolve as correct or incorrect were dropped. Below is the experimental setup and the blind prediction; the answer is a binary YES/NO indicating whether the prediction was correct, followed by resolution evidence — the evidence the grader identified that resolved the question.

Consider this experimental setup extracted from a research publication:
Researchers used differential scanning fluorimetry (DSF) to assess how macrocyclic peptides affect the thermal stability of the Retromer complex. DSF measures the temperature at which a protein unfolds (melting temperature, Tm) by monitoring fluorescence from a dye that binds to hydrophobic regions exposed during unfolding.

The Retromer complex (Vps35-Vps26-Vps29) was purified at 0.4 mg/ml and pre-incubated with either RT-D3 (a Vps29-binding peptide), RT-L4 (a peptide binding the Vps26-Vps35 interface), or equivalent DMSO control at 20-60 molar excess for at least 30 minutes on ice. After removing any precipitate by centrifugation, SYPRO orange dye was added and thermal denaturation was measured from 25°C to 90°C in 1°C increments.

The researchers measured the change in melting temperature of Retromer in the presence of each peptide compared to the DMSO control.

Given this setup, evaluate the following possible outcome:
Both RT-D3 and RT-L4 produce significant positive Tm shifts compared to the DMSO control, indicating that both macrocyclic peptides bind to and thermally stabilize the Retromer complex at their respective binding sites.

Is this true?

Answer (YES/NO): NO